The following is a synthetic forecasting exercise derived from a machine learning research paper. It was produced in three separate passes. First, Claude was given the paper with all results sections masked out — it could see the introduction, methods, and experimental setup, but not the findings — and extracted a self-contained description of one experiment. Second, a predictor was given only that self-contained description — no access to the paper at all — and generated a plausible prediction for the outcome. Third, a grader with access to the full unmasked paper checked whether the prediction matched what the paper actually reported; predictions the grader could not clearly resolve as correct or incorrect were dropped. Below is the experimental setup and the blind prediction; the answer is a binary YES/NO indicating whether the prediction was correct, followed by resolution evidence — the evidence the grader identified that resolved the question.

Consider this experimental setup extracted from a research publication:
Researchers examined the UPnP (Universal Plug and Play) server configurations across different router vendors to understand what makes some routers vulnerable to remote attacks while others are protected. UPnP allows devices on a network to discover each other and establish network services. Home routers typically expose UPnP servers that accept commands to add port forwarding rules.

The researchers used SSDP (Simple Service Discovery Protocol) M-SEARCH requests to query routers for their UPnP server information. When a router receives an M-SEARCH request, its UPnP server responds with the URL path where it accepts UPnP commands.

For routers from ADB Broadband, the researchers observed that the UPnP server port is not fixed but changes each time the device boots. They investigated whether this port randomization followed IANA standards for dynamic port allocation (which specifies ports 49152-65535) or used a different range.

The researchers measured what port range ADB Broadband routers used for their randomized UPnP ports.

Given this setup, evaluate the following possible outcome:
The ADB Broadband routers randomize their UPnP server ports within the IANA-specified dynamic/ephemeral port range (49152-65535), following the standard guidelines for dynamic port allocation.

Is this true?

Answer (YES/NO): NO